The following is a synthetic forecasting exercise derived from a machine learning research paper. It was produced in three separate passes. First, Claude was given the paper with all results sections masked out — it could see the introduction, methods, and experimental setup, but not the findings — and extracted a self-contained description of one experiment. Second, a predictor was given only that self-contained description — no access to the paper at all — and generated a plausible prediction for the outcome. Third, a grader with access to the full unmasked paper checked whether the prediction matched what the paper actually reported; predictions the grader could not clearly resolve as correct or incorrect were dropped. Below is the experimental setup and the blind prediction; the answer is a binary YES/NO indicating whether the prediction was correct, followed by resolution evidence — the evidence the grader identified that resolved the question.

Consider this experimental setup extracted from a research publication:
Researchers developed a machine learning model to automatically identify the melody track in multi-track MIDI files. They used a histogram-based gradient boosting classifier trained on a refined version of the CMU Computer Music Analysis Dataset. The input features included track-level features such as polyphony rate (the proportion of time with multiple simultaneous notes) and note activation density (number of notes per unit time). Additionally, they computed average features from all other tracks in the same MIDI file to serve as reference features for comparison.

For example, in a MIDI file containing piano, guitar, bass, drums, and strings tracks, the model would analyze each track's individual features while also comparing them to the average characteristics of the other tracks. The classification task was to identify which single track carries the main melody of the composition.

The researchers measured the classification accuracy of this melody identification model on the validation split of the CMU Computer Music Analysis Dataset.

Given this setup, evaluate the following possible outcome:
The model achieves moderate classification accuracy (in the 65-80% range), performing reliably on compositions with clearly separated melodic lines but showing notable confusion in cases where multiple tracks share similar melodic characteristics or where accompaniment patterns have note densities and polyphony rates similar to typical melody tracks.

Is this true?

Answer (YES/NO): NO